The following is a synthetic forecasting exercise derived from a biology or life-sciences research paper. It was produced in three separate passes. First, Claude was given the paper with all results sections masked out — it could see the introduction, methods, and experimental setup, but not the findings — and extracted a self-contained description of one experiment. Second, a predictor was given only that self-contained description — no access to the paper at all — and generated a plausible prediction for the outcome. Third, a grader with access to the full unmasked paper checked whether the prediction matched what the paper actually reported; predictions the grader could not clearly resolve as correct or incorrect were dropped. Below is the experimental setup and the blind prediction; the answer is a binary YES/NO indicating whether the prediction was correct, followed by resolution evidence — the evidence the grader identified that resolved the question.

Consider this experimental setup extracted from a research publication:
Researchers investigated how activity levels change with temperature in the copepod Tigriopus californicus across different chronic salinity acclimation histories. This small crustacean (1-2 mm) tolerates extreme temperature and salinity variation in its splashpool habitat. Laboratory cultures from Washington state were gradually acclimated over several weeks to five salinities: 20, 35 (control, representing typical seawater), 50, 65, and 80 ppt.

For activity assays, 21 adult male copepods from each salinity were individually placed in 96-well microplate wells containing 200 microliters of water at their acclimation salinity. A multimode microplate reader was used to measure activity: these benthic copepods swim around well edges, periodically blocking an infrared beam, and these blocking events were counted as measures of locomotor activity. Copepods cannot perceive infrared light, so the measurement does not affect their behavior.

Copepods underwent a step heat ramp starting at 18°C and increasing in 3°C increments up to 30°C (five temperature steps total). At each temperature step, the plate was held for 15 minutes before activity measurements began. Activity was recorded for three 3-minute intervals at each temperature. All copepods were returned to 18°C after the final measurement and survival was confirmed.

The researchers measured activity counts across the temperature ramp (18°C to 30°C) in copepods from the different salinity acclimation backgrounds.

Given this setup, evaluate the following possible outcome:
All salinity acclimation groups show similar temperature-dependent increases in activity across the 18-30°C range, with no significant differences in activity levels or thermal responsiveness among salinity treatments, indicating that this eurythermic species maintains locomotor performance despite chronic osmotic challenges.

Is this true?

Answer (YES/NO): NO